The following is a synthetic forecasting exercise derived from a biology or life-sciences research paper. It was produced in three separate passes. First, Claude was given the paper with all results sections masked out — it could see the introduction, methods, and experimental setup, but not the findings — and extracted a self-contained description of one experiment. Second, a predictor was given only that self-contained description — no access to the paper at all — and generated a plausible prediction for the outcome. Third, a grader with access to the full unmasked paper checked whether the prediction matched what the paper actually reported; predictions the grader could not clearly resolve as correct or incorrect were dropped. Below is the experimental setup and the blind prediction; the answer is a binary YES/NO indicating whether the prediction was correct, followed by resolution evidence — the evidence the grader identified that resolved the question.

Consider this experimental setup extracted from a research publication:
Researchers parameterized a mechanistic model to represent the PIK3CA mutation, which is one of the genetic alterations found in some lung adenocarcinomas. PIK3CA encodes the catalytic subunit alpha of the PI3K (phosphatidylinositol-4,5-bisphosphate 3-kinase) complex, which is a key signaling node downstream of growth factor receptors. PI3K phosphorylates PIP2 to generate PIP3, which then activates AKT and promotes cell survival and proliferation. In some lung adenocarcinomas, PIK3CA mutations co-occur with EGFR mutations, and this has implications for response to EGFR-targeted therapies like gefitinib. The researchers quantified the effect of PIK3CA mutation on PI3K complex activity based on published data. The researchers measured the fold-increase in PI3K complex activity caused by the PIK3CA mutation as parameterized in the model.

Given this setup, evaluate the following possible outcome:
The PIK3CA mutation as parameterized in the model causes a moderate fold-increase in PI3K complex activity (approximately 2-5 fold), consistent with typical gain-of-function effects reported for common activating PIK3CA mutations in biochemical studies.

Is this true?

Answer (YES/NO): YES